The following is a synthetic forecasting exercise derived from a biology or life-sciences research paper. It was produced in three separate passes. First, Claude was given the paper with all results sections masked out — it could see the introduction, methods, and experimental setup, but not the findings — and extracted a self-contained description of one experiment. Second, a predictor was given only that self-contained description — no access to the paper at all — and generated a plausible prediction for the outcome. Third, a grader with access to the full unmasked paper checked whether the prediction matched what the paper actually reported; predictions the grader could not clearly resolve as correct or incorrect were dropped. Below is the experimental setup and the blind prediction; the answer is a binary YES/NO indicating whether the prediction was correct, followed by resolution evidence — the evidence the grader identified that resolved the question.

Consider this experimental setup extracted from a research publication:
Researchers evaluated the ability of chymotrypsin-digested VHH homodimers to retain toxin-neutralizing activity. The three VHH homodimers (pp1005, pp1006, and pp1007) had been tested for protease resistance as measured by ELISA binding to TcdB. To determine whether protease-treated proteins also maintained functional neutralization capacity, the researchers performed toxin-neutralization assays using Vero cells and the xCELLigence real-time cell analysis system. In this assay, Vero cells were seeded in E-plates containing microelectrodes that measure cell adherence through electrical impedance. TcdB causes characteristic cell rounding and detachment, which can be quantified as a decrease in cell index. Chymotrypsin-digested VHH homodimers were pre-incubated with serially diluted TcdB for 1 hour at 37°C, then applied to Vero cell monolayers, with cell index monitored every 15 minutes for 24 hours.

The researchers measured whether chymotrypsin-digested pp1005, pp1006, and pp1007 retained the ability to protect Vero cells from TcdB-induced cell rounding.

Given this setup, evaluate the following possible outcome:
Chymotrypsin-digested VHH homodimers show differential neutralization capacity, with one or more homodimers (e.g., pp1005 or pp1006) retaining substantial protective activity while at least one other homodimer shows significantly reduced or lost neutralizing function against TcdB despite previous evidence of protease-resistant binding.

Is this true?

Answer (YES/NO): NO